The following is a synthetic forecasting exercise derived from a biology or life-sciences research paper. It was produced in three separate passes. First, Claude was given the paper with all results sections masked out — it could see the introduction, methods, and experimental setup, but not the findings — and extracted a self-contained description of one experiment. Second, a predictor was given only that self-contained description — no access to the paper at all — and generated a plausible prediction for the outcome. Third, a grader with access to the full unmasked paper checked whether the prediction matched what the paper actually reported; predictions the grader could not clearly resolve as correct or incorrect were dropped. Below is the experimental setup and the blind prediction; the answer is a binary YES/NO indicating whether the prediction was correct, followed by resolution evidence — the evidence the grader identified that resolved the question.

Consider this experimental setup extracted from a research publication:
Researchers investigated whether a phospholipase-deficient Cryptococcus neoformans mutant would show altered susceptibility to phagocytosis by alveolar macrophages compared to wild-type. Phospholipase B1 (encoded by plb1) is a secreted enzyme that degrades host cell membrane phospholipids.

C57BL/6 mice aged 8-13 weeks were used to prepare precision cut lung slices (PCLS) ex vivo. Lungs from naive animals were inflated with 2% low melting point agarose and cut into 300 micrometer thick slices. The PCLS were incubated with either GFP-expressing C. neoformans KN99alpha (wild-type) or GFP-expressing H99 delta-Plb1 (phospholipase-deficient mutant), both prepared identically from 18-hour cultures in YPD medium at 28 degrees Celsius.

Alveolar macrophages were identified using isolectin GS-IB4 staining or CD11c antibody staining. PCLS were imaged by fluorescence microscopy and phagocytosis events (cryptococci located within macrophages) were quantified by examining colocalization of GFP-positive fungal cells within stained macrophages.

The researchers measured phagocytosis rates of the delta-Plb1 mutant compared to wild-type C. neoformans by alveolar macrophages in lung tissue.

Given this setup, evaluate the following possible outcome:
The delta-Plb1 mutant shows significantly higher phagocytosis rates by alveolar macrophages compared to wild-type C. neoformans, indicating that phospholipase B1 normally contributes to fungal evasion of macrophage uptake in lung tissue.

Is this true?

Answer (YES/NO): NO